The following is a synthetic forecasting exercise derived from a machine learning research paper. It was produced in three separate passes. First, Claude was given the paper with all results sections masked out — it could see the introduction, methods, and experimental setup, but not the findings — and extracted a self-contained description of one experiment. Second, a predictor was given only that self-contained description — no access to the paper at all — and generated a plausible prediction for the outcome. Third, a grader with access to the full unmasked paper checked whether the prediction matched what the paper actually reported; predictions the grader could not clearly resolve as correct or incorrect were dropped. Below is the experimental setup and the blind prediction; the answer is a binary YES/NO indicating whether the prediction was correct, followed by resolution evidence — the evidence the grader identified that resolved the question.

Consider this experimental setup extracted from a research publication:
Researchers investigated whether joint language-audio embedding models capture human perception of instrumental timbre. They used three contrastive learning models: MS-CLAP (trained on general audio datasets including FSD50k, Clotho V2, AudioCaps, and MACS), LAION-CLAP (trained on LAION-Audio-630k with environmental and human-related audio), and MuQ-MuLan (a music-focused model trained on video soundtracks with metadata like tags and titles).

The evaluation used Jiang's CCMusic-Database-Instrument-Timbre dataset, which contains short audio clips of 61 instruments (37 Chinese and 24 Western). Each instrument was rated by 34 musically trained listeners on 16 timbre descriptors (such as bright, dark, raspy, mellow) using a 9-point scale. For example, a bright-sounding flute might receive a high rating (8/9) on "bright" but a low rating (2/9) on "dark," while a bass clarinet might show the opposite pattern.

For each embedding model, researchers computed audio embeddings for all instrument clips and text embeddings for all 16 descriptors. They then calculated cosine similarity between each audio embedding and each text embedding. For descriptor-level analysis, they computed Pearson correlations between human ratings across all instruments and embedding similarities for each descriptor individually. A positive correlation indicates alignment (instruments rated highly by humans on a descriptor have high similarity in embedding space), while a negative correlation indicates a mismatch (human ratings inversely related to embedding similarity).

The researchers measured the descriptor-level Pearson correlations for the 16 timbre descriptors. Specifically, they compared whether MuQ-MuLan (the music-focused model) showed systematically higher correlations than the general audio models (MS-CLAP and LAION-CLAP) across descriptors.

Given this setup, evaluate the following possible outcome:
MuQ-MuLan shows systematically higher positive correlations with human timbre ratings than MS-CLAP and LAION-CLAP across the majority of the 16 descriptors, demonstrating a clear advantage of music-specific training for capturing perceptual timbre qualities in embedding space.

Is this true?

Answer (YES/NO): NO